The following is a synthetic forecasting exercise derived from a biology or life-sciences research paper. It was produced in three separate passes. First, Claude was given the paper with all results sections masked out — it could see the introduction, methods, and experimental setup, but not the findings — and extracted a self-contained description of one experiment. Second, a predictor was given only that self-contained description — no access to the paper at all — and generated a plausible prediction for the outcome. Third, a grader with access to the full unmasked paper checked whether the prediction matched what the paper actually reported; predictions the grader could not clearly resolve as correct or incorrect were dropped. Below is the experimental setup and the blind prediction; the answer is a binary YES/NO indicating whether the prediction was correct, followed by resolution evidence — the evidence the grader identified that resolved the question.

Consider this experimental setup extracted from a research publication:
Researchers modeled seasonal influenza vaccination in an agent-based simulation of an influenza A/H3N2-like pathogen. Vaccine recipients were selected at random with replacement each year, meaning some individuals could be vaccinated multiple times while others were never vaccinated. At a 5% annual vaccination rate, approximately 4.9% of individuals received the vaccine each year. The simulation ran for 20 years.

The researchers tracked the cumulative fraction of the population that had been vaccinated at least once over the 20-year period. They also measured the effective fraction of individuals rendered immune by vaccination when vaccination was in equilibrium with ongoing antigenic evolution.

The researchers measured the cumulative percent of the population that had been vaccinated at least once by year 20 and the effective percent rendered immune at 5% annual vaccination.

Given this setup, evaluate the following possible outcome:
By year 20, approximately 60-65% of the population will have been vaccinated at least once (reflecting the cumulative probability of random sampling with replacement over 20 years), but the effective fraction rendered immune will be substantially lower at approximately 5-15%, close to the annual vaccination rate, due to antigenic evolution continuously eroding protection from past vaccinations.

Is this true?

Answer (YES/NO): NO